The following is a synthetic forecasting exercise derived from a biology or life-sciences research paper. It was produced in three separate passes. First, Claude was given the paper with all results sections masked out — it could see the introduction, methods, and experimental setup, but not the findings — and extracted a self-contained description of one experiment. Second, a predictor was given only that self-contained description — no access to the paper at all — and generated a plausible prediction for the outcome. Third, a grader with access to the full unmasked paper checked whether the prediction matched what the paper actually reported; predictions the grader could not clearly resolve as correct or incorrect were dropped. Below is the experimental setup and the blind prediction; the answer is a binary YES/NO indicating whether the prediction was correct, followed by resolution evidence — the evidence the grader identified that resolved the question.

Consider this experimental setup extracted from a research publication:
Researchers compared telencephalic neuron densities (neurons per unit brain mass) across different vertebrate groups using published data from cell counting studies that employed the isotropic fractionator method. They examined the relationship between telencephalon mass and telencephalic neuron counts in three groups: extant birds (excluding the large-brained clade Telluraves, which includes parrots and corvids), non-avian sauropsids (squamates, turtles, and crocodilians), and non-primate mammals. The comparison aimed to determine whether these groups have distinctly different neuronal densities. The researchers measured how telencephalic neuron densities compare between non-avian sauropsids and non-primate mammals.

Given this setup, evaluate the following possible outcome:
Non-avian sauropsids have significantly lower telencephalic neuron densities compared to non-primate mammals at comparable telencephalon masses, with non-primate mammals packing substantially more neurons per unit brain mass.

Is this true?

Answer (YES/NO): NO